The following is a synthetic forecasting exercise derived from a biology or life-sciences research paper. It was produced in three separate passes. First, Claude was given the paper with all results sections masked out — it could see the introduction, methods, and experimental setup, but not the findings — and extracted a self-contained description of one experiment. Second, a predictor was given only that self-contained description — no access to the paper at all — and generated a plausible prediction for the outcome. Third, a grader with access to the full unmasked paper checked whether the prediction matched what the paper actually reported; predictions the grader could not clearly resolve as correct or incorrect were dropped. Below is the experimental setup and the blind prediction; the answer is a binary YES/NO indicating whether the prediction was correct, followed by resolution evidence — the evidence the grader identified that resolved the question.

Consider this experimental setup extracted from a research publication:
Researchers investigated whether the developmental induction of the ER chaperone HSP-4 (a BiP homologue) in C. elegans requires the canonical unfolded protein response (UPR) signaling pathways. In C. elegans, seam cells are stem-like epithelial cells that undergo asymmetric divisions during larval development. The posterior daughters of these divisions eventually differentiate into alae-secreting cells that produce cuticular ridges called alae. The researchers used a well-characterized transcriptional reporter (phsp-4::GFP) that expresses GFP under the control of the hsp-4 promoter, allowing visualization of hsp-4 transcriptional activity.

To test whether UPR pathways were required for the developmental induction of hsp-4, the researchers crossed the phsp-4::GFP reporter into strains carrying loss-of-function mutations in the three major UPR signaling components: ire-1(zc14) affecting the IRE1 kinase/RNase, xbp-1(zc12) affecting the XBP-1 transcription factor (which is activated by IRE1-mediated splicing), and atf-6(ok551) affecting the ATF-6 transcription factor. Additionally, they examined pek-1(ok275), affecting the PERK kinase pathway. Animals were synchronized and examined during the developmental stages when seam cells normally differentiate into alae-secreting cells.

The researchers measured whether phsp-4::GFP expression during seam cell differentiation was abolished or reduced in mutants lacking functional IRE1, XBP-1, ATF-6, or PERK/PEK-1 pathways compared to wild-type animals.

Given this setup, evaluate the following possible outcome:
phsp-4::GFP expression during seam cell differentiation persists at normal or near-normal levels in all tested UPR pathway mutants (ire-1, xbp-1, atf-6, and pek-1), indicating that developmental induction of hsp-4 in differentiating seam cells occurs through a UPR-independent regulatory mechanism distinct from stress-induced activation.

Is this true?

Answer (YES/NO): YES